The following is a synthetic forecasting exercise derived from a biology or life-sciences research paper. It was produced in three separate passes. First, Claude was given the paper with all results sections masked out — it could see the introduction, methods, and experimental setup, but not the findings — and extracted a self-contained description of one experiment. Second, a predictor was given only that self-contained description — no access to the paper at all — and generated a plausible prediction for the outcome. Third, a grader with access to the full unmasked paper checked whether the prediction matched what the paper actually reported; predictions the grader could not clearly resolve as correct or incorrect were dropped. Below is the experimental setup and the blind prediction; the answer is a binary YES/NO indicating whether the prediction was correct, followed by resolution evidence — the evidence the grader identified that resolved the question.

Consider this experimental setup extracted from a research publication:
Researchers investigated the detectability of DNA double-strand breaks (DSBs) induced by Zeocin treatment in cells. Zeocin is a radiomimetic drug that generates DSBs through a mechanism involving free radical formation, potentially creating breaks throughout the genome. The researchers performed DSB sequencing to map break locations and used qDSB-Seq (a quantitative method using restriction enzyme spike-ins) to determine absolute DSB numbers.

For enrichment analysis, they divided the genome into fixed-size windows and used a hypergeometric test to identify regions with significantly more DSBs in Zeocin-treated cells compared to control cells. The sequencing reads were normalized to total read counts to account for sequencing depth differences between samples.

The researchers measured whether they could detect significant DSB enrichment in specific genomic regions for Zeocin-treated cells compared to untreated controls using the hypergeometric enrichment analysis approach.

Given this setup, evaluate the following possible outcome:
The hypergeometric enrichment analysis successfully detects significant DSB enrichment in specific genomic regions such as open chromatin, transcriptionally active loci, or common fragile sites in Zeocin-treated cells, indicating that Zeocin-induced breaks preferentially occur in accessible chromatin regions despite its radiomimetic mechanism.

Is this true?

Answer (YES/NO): NO